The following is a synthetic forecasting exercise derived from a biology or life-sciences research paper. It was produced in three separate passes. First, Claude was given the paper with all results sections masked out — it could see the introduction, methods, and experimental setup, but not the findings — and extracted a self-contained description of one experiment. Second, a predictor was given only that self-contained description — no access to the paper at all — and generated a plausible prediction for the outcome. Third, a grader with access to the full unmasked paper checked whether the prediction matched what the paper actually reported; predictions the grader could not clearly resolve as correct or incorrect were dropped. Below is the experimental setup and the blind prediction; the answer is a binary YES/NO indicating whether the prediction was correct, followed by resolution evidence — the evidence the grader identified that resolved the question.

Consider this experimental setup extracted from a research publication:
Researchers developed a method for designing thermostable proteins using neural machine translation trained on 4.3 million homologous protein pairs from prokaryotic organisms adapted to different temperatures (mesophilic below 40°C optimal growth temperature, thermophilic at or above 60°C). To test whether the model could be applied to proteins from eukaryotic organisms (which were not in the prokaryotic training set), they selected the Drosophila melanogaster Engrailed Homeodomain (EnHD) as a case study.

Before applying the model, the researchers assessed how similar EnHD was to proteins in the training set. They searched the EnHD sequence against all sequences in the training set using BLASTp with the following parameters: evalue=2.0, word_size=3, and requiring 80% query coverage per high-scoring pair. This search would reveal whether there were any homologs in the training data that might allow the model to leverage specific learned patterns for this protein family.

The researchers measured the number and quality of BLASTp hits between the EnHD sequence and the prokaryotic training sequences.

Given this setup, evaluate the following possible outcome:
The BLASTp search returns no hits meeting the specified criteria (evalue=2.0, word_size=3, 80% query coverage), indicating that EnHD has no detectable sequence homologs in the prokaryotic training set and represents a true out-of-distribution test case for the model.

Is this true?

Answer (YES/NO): NO